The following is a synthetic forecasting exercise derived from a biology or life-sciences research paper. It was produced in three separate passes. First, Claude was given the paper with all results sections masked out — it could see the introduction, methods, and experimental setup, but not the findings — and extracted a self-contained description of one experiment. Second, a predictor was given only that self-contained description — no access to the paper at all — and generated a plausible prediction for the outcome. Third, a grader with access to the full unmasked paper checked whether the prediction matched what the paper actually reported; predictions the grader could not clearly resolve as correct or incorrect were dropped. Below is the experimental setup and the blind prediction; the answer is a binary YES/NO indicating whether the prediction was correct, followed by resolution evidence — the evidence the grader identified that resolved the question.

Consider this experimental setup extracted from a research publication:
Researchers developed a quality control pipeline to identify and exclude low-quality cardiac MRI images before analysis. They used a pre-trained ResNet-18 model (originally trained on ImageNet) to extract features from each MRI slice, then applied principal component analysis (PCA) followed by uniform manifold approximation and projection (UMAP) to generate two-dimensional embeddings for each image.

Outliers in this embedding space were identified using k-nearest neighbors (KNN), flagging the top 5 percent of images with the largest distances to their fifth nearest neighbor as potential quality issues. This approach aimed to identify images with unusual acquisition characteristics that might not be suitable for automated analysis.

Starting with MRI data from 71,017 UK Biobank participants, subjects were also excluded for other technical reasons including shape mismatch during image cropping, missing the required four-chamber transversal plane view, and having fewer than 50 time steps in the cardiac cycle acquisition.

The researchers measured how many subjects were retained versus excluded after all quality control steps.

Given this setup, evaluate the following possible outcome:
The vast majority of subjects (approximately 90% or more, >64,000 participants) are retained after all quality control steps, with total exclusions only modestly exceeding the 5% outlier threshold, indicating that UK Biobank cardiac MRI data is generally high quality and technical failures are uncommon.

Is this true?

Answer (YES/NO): NO